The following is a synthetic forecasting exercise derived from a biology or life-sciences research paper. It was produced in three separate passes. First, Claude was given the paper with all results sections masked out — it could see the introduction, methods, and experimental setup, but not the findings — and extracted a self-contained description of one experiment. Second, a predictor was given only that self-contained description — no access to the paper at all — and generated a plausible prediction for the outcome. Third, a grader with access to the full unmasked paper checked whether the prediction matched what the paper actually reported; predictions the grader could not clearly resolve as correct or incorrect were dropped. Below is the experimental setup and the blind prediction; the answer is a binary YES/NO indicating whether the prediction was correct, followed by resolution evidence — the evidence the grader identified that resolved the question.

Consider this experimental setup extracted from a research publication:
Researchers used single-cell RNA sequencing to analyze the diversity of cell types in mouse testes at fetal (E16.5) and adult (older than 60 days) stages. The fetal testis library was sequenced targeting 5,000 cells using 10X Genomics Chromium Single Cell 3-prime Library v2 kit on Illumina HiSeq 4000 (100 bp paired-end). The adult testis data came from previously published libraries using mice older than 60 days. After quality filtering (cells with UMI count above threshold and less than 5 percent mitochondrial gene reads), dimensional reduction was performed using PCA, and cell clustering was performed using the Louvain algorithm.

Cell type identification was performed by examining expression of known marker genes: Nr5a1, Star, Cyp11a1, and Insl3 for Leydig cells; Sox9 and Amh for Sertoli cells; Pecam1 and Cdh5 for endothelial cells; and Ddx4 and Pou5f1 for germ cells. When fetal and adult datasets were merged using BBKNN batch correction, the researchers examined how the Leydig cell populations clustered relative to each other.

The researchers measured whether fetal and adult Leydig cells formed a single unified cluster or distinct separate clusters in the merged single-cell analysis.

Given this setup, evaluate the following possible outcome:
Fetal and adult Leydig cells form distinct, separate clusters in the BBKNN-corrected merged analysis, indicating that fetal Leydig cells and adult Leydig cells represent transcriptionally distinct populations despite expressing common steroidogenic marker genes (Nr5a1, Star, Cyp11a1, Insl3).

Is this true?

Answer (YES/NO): YES